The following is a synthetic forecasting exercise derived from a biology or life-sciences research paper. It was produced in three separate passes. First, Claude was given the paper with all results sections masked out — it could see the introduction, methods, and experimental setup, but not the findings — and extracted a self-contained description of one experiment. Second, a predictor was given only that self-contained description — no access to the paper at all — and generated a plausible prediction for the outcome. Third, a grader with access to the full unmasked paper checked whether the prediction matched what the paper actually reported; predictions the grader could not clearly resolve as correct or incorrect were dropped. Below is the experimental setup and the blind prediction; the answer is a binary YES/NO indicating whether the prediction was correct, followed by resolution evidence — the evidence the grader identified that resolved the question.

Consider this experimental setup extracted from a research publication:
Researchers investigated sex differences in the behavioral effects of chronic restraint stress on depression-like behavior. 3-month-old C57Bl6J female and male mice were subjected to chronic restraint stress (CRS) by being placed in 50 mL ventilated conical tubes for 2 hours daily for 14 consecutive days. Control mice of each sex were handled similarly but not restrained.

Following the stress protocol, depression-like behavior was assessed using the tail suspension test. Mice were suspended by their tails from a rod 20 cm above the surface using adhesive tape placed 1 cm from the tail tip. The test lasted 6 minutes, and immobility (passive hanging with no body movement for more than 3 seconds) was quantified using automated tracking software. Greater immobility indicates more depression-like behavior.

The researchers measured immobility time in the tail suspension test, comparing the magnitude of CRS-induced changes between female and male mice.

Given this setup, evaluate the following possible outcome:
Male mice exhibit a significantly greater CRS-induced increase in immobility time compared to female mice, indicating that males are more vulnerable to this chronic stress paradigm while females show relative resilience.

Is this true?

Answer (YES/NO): NO